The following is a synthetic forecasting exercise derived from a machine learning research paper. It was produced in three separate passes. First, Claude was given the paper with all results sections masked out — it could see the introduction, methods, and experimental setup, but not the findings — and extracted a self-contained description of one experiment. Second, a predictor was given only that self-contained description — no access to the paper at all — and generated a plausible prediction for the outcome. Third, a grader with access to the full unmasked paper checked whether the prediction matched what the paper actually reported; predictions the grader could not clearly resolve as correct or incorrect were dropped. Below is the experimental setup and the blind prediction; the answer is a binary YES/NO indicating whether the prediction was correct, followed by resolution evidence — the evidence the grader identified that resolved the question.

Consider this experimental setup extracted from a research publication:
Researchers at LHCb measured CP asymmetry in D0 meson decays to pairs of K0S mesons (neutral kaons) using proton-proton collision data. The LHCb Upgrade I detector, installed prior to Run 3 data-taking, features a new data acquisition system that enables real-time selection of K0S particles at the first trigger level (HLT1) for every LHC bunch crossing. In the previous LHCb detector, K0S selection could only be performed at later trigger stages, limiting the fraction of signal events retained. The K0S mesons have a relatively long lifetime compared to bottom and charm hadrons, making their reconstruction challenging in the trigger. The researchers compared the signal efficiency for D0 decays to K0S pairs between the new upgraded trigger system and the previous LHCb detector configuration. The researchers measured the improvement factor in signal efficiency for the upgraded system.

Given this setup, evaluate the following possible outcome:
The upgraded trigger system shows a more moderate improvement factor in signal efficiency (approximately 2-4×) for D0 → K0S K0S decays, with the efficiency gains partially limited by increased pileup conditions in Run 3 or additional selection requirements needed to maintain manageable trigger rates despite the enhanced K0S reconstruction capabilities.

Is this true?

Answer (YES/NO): YES